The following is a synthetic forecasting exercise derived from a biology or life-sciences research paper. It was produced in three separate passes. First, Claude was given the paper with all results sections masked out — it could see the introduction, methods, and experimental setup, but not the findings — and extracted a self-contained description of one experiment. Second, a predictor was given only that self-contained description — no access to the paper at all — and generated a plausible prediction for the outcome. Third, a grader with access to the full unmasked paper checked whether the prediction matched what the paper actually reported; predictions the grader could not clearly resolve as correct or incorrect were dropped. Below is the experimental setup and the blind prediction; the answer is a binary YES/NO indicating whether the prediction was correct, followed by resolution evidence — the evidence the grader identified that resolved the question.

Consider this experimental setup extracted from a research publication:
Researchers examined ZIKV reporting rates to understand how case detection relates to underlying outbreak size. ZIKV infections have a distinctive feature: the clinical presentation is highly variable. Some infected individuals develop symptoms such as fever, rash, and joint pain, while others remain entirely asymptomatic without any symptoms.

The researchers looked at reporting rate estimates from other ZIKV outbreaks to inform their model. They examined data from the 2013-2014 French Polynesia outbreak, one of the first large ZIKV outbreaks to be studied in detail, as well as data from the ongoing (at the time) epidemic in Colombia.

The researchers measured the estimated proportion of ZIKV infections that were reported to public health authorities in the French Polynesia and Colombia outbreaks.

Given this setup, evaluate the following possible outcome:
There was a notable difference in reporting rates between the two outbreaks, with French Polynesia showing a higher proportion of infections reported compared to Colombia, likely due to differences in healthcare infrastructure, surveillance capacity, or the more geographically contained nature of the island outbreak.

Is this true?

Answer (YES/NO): NO